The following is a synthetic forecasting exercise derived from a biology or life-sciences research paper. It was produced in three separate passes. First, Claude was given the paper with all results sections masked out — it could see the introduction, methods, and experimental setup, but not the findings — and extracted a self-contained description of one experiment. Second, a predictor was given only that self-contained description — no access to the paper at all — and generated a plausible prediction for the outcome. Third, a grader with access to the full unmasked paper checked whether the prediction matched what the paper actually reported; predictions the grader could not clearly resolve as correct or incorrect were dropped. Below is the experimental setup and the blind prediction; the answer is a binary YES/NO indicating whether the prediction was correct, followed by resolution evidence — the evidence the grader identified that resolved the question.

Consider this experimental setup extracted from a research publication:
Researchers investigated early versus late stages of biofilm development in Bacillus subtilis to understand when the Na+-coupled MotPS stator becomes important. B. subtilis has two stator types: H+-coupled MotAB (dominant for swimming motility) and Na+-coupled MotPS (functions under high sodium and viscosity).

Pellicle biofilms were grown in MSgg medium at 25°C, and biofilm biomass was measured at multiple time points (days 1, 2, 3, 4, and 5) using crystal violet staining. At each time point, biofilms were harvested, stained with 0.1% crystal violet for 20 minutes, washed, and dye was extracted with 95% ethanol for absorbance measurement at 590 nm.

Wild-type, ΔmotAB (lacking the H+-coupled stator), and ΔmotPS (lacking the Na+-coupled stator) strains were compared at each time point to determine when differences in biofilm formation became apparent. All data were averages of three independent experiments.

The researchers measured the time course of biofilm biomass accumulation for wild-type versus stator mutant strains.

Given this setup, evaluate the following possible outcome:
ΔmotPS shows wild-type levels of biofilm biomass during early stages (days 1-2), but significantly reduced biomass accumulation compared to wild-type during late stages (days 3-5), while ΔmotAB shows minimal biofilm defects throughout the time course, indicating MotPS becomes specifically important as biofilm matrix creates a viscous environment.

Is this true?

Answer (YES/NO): NO